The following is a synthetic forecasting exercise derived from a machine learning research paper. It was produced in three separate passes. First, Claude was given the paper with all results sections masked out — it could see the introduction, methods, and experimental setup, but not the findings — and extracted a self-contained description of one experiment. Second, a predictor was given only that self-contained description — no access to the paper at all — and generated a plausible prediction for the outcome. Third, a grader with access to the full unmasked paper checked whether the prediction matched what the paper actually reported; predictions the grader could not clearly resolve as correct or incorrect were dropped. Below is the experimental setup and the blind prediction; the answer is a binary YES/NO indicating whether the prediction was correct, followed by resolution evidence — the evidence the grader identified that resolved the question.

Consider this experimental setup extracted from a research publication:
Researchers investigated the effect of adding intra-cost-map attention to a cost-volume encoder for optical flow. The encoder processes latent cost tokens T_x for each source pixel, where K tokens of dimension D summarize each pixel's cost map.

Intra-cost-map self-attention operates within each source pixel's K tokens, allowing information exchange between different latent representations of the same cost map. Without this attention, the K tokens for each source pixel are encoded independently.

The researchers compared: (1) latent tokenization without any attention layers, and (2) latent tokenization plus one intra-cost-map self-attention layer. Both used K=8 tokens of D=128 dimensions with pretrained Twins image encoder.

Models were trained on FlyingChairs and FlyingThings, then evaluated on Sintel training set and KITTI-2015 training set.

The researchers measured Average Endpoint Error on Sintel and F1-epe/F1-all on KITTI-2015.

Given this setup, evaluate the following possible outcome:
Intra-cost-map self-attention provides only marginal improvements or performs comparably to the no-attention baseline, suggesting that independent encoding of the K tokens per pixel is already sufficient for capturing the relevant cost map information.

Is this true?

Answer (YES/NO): NO